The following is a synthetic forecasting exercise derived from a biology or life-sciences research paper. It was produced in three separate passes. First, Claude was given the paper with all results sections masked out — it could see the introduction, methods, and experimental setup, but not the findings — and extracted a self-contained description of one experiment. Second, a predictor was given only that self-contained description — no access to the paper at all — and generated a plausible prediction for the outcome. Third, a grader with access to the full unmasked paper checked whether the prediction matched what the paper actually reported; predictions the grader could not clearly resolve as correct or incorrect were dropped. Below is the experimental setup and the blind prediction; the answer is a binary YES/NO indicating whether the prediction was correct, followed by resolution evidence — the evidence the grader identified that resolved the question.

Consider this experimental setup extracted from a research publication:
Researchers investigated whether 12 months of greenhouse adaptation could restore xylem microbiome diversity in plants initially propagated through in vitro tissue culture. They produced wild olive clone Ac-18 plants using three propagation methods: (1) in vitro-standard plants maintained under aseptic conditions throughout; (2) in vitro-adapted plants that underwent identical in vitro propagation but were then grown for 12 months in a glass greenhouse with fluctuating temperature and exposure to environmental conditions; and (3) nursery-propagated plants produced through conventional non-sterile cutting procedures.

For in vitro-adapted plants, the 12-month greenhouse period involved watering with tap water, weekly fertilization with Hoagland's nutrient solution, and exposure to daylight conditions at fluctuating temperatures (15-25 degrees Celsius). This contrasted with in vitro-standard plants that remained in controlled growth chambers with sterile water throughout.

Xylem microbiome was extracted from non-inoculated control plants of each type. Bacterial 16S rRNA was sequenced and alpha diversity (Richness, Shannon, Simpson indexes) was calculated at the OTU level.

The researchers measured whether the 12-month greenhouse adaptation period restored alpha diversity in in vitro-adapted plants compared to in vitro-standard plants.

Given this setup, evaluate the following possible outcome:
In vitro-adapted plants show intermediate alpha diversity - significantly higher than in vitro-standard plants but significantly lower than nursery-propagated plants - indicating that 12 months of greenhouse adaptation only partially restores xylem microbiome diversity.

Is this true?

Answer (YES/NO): NO